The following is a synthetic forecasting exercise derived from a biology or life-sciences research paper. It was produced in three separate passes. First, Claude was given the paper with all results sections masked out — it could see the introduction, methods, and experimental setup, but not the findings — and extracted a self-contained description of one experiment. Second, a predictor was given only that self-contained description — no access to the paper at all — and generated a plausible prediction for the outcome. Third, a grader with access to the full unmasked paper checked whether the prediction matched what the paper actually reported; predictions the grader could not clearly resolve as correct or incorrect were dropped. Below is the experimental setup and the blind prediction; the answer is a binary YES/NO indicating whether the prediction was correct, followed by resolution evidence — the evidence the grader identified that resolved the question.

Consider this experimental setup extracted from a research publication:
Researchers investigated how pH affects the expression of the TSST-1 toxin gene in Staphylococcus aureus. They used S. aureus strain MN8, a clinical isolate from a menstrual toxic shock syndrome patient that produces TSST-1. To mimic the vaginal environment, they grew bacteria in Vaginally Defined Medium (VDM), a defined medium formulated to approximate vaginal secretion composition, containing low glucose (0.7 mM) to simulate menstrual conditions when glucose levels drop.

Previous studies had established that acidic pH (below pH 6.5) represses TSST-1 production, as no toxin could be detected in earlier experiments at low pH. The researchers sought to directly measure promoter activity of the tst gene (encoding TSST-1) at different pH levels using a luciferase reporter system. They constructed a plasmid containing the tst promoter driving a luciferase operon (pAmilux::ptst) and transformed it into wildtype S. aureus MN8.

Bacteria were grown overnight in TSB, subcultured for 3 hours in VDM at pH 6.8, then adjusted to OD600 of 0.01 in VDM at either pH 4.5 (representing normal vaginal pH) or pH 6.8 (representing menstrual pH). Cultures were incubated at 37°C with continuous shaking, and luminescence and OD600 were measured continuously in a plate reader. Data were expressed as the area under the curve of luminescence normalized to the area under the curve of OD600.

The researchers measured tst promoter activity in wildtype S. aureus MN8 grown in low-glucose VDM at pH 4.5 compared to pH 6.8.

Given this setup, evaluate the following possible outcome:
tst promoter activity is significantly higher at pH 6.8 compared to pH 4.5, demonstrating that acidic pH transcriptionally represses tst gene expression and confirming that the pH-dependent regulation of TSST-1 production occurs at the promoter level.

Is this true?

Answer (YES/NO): NO